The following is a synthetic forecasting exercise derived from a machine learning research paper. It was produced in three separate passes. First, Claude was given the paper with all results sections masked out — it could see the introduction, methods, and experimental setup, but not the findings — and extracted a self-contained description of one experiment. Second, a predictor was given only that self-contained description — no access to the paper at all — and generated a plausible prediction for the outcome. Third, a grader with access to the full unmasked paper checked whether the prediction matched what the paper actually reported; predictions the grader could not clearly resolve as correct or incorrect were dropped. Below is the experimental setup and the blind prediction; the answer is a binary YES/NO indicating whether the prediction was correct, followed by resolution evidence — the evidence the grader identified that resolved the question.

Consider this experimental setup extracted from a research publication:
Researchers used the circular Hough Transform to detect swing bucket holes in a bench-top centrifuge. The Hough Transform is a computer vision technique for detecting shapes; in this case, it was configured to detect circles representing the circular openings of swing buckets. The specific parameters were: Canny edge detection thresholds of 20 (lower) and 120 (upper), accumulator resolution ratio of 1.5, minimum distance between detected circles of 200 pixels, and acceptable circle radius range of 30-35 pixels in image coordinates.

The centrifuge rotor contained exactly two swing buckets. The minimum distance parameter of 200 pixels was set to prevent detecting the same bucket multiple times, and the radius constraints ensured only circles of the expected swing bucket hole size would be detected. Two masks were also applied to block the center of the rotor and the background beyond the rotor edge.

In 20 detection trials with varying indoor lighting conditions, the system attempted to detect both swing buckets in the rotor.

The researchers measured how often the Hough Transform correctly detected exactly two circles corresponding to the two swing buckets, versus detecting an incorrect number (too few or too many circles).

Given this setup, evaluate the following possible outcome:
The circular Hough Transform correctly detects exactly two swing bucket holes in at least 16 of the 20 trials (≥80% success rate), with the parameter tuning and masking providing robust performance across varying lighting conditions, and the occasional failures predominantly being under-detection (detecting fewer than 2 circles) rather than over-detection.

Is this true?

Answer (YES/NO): NO